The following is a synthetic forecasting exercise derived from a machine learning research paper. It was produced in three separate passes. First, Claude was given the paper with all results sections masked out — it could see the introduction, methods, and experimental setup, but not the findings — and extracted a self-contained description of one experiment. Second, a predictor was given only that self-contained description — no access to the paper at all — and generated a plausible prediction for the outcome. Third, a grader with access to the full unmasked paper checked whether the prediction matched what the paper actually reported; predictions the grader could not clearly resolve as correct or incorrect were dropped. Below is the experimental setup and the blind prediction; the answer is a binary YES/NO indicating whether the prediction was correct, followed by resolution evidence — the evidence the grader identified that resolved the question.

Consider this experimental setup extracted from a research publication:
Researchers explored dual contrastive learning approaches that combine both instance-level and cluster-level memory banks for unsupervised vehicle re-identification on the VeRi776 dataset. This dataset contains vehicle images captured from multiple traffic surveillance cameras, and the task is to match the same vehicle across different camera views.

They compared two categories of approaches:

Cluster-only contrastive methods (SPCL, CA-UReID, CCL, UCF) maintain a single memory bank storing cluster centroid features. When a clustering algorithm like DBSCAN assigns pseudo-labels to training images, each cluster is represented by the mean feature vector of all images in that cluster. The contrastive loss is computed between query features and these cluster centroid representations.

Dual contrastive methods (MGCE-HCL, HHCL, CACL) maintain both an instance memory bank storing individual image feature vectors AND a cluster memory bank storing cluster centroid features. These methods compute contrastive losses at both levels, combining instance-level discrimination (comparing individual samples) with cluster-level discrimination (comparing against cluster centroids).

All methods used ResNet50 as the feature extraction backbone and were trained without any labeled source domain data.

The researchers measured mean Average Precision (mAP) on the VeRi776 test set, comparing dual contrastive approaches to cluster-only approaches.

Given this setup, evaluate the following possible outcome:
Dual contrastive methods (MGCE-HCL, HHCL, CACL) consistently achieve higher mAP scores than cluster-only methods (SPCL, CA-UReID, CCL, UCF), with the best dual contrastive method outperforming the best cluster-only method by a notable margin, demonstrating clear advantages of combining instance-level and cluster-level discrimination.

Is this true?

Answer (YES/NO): NO